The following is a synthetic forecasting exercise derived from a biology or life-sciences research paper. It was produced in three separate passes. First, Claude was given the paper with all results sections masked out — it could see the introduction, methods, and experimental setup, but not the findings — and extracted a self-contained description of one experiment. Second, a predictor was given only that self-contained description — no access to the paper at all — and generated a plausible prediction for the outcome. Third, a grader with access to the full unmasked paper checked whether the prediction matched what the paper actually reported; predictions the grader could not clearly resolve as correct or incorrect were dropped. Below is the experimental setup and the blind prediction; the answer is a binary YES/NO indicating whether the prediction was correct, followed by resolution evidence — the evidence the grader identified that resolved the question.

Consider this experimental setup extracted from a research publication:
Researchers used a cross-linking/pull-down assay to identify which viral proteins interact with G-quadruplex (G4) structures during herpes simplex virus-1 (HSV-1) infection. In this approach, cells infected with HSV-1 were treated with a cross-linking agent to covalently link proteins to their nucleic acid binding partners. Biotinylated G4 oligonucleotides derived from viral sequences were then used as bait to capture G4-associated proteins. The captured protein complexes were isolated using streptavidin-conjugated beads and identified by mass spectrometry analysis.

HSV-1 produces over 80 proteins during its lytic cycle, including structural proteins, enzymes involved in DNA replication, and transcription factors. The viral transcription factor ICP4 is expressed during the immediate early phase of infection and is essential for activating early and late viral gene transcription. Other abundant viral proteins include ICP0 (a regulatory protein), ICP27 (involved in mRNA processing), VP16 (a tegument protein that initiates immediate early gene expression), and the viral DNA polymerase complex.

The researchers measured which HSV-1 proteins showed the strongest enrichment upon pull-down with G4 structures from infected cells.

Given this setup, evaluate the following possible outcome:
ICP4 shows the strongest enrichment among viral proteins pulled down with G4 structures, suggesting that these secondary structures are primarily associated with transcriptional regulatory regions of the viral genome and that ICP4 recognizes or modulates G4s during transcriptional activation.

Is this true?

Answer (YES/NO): YES